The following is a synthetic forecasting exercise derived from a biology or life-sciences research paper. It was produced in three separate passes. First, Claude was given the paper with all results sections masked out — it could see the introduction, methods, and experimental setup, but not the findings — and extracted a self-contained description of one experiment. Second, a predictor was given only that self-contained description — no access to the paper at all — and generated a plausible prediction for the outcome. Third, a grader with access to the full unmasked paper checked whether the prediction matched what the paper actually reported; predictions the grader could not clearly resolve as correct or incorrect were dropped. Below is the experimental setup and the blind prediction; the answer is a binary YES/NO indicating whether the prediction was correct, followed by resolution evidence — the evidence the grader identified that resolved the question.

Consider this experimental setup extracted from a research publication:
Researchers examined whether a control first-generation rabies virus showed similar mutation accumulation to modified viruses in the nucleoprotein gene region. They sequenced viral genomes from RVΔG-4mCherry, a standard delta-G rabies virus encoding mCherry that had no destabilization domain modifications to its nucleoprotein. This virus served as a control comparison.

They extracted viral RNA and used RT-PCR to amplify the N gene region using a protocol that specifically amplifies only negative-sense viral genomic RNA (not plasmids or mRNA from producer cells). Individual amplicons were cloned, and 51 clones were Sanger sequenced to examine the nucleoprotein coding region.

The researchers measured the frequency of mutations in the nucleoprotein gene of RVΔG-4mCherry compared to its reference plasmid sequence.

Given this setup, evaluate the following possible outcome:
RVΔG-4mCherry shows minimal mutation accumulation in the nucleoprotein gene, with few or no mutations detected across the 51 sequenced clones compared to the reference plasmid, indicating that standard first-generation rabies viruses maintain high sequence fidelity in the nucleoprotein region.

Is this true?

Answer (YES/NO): YES